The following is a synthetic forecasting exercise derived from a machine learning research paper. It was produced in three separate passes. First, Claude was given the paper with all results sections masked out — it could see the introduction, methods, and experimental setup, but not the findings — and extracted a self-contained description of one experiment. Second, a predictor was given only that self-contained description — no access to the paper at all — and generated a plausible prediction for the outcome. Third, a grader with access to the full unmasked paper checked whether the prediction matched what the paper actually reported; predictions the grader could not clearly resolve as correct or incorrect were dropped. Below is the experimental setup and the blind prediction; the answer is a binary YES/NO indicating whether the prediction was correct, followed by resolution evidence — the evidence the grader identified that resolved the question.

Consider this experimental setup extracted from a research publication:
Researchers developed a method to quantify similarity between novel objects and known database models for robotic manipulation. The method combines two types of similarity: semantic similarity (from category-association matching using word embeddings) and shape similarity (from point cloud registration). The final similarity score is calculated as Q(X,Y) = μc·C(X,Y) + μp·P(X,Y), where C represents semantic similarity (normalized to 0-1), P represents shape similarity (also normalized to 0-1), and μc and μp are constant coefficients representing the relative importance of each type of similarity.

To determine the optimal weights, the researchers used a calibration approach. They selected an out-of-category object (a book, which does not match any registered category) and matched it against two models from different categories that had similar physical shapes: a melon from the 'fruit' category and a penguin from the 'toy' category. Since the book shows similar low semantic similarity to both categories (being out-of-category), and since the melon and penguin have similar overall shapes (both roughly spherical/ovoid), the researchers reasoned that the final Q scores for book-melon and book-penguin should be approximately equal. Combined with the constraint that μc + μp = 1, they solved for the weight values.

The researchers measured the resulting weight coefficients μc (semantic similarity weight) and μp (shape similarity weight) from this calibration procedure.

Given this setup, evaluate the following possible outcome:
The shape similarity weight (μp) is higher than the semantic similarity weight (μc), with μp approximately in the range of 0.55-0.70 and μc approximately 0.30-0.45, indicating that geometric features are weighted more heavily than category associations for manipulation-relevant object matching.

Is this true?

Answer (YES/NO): NO